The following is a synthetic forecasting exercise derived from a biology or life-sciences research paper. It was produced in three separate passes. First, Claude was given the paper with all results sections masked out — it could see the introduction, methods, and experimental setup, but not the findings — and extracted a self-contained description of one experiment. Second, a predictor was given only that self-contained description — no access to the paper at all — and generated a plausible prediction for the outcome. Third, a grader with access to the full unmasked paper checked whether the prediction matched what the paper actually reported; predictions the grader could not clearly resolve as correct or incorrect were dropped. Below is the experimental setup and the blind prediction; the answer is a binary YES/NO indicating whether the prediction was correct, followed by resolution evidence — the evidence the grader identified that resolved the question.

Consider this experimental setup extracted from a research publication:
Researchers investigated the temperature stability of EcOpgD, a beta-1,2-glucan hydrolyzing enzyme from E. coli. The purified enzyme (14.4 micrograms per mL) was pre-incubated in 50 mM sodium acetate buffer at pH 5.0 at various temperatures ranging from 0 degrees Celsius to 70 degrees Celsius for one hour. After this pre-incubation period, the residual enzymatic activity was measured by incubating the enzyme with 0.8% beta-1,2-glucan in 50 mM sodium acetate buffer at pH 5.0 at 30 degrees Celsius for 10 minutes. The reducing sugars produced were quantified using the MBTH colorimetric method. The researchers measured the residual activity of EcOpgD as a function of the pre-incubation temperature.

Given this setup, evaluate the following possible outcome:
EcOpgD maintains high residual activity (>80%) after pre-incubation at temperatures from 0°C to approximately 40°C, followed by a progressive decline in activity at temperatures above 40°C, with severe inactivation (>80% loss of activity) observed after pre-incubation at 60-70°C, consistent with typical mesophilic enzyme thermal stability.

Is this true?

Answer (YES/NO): NO